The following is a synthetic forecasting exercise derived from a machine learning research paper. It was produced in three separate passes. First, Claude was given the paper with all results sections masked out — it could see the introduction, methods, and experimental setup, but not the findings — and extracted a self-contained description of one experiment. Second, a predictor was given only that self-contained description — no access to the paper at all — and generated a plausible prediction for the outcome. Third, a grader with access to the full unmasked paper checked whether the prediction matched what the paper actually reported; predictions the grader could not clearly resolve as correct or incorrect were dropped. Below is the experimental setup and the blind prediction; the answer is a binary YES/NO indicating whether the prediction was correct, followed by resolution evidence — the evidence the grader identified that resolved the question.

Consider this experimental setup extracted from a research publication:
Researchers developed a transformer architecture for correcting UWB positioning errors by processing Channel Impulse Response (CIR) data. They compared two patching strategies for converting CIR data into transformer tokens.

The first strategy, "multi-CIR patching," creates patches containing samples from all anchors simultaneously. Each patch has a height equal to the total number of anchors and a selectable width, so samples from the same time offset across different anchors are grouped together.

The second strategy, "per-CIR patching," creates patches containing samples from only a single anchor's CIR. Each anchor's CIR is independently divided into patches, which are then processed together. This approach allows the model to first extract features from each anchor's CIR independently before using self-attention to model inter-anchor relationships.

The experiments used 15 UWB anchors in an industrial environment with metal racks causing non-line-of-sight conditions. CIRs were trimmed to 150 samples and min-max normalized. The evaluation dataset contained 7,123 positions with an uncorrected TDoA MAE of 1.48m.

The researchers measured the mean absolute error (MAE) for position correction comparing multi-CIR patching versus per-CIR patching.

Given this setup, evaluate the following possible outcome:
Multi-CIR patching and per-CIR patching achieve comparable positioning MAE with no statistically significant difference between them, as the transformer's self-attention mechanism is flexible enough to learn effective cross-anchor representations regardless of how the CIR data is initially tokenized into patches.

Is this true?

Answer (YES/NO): NO